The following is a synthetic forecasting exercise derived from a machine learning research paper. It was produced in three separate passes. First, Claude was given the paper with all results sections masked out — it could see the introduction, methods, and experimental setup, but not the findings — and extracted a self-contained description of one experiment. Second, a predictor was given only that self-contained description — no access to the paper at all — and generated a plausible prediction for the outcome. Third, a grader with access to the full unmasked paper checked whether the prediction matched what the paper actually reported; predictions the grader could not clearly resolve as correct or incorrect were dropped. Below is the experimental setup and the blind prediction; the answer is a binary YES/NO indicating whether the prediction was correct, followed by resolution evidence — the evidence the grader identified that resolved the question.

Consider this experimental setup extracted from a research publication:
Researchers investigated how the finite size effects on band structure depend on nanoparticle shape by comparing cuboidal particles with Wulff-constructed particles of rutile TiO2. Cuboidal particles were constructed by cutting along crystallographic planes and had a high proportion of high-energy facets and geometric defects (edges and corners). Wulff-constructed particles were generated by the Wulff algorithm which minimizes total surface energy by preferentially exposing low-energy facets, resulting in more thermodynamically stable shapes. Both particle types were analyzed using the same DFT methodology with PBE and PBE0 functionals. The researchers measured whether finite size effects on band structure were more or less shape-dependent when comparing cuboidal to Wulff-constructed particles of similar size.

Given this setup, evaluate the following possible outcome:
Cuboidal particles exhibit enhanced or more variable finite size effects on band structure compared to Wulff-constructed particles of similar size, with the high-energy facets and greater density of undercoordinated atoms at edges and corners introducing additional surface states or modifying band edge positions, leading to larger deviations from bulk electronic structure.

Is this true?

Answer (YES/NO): YES